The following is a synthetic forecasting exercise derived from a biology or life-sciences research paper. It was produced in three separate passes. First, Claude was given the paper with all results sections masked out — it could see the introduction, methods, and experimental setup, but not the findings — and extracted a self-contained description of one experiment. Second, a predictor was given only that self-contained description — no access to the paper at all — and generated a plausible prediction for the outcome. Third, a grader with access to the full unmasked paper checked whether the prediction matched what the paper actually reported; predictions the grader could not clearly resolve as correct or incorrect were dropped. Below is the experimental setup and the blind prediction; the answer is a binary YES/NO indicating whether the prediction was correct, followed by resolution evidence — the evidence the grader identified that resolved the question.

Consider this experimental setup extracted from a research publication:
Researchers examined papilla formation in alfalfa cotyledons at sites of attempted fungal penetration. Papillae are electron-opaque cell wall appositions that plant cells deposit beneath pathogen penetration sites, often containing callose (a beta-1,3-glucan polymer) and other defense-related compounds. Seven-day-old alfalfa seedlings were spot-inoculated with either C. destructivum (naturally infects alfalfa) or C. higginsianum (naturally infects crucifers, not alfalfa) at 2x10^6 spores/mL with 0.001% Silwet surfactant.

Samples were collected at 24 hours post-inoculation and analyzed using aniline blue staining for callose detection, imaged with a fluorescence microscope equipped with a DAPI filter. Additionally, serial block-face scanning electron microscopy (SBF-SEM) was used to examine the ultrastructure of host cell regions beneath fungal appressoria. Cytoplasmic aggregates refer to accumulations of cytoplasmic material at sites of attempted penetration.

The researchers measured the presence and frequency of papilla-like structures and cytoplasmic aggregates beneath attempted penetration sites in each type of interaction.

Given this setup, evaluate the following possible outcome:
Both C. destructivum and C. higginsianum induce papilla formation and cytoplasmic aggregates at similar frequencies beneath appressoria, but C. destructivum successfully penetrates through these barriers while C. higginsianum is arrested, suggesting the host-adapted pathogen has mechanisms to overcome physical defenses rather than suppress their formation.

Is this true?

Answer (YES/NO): NO